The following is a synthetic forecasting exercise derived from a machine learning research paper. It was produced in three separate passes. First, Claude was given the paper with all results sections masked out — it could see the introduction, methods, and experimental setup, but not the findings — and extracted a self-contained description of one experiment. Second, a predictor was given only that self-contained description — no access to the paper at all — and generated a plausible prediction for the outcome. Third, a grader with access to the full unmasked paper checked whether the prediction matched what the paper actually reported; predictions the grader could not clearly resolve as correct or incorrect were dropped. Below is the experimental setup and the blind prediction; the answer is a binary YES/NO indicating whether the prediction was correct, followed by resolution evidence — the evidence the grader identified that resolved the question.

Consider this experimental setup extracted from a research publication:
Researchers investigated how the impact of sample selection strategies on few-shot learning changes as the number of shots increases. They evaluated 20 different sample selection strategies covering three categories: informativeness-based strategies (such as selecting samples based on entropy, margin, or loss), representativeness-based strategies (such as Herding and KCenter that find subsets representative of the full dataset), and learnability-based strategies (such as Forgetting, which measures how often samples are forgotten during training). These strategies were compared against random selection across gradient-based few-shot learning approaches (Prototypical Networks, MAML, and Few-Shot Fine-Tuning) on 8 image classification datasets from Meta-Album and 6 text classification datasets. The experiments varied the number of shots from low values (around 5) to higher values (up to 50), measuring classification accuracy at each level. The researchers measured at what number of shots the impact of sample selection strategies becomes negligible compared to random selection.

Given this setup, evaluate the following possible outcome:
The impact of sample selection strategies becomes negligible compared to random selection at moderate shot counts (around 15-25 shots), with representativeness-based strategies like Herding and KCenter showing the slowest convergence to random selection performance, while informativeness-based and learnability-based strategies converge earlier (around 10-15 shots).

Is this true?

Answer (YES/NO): NO